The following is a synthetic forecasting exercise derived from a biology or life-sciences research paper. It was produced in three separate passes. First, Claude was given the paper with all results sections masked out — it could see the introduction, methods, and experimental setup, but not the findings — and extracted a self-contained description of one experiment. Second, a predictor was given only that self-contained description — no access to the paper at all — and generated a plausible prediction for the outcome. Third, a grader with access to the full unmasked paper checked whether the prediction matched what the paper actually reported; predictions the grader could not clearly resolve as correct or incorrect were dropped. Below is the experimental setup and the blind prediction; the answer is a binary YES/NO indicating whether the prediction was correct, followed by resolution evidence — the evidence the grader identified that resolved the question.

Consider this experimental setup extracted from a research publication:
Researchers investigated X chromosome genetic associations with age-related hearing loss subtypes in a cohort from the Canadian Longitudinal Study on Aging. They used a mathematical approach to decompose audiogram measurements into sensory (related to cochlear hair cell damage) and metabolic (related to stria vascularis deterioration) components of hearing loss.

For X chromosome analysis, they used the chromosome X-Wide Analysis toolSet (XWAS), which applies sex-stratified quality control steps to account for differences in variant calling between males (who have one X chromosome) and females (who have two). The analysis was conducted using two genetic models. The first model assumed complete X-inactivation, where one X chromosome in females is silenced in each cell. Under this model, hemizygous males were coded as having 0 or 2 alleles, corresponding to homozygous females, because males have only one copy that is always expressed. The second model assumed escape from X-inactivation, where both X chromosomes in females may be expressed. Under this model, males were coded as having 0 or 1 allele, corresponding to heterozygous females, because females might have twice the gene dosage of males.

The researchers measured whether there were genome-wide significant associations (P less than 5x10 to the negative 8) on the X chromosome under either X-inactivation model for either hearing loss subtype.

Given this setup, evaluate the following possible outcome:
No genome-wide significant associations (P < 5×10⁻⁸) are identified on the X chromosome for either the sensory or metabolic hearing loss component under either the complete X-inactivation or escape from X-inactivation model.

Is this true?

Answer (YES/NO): NO